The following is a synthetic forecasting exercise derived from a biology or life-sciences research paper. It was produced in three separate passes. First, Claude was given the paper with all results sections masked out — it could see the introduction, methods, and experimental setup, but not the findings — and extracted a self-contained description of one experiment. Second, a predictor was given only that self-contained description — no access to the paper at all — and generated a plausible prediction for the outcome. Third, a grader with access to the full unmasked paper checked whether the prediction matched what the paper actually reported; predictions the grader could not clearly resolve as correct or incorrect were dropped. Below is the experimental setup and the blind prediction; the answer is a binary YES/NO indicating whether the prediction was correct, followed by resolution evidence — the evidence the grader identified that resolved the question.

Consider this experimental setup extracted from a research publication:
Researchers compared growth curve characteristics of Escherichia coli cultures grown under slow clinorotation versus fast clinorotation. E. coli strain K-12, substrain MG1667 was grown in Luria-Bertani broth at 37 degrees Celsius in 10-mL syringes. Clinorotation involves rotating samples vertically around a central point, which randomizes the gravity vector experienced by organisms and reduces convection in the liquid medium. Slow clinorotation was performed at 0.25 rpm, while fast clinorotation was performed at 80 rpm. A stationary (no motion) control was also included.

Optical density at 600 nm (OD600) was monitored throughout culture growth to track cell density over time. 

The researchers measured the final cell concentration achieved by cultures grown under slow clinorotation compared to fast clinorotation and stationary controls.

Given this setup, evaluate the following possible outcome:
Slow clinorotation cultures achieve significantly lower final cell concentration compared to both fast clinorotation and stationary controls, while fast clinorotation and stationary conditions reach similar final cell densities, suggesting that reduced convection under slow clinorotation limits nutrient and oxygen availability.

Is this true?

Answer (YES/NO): NO